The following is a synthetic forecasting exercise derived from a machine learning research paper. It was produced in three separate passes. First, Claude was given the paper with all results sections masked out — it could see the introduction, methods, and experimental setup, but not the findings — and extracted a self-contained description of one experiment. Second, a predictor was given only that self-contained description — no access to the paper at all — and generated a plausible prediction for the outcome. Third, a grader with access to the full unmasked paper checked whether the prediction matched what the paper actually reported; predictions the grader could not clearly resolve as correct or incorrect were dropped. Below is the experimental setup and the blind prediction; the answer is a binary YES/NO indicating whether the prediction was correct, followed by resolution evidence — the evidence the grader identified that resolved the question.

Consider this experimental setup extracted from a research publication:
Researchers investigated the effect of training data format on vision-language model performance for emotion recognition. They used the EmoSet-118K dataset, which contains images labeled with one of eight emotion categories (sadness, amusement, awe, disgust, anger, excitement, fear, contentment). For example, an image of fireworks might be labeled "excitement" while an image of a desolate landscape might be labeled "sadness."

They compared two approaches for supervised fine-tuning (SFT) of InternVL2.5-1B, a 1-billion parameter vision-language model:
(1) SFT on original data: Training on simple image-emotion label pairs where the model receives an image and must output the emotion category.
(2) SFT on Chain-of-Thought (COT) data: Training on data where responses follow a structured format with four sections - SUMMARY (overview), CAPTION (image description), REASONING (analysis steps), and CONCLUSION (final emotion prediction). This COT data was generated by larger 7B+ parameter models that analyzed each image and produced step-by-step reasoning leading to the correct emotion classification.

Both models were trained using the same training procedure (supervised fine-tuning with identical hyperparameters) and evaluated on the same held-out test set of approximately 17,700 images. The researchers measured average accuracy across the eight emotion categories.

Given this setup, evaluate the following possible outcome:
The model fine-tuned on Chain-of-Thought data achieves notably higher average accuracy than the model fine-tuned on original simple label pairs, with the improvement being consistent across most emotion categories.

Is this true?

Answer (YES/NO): NO